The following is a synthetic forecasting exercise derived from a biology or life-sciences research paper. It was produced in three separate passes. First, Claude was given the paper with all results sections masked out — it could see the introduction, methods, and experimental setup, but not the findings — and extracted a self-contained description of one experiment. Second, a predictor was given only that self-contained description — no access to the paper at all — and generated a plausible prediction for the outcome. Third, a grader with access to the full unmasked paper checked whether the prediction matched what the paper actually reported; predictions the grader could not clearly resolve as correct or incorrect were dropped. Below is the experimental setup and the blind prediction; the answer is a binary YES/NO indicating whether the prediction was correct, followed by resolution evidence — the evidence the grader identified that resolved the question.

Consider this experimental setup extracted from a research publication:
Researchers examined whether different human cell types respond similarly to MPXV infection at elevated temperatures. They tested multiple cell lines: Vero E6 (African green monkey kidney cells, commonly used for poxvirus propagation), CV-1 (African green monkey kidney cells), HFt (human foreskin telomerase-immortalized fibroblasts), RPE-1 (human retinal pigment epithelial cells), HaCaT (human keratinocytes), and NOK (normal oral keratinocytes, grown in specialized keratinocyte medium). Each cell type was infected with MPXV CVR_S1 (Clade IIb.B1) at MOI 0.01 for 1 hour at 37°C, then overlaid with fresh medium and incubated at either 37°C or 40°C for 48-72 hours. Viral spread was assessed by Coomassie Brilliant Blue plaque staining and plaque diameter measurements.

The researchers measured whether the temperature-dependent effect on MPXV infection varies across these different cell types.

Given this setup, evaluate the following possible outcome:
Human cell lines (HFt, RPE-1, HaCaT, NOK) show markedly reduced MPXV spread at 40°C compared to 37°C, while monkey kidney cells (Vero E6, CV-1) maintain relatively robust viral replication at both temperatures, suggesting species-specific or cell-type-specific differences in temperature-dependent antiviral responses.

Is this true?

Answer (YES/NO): NO